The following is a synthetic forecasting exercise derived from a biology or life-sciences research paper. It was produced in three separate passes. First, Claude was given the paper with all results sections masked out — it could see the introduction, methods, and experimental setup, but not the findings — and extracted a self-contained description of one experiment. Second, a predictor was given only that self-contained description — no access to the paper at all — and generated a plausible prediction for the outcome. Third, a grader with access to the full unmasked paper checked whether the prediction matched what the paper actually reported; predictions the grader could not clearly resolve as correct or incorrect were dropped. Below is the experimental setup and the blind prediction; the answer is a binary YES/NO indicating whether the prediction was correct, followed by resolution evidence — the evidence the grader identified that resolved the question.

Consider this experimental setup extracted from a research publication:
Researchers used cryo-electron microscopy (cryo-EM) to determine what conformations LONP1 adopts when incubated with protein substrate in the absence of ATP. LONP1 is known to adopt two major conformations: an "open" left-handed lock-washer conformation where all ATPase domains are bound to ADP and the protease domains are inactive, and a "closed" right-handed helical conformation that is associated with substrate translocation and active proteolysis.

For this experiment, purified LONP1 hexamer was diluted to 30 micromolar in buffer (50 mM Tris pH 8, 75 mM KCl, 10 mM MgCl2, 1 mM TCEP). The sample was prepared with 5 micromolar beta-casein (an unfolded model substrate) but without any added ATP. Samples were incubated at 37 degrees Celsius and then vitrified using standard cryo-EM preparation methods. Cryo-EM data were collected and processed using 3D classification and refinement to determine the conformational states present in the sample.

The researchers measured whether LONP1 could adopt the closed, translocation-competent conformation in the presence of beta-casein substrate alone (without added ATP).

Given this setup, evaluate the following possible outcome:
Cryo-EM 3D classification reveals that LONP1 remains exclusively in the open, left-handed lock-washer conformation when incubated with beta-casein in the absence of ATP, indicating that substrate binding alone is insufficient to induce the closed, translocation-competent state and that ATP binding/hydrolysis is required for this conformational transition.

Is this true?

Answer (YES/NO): NO